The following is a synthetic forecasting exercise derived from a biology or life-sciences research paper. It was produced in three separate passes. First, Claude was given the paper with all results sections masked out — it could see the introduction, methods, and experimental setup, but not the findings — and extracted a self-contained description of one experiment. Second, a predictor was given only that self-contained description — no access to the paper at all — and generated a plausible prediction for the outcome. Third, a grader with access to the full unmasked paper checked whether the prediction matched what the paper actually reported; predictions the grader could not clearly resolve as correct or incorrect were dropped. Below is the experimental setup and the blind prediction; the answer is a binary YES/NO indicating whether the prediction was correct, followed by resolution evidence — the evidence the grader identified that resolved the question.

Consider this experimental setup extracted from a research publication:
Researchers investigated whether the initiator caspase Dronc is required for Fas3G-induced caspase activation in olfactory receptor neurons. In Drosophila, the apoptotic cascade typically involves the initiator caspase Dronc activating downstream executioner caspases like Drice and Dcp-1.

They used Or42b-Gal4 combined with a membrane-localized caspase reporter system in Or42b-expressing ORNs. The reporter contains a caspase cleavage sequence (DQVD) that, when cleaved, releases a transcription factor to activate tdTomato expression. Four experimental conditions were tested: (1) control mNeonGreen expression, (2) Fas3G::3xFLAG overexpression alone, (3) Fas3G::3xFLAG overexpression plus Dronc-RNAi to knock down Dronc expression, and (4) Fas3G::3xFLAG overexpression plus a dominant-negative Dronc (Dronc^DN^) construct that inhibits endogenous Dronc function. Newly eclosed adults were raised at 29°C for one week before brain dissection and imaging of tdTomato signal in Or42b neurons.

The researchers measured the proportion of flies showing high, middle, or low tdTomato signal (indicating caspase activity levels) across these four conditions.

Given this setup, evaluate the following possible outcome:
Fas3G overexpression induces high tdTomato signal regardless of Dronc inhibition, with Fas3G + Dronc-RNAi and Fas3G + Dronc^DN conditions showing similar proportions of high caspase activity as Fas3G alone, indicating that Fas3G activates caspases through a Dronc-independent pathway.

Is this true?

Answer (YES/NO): NO